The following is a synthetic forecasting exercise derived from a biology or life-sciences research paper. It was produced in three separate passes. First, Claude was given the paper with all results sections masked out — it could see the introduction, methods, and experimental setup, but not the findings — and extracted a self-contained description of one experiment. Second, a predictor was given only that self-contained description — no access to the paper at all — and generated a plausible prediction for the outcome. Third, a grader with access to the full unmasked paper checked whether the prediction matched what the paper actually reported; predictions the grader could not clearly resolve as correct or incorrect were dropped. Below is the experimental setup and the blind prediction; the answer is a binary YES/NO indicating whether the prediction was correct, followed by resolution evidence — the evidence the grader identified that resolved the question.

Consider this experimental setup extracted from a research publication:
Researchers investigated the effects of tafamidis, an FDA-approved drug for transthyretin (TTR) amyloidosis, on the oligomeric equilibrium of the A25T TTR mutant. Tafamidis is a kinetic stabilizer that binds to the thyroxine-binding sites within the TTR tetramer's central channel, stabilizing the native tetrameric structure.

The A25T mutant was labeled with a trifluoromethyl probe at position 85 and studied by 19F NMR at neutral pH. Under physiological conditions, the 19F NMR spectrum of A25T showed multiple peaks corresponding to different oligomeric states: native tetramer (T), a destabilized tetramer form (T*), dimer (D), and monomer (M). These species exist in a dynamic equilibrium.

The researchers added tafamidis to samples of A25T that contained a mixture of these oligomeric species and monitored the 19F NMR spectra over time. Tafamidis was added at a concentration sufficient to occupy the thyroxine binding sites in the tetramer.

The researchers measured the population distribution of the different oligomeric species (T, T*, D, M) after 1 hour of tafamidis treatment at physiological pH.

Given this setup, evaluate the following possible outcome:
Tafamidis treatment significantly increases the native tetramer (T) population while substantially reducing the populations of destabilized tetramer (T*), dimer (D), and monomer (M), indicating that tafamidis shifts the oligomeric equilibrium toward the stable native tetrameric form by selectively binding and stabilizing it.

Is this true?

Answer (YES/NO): YES